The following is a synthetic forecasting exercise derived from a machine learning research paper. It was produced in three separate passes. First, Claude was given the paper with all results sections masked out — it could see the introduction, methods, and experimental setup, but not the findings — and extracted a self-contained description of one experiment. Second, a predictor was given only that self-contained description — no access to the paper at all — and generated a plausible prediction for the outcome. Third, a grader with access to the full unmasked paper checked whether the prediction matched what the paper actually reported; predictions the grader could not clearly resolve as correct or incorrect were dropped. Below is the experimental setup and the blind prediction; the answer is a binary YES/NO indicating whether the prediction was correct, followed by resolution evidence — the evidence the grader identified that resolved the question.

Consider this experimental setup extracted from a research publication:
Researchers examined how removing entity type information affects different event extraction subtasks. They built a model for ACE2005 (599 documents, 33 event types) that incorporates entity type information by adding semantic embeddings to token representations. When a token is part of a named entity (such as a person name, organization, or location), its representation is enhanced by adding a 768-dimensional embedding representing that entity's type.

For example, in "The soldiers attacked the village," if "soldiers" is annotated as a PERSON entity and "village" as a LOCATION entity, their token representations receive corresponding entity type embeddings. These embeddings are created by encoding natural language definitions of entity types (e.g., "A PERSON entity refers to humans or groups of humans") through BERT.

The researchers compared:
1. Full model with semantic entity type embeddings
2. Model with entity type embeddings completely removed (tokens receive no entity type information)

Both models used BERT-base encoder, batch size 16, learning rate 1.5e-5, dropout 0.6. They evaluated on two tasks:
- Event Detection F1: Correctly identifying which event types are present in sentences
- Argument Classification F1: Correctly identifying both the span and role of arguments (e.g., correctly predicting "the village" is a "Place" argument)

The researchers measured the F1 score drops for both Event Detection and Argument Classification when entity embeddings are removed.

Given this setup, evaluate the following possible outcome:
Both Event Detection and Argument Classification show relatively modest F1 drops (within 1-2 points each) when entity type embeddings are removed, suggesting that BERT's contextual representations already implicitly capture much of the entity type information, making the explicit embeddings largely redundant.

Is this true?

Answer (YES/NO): NO